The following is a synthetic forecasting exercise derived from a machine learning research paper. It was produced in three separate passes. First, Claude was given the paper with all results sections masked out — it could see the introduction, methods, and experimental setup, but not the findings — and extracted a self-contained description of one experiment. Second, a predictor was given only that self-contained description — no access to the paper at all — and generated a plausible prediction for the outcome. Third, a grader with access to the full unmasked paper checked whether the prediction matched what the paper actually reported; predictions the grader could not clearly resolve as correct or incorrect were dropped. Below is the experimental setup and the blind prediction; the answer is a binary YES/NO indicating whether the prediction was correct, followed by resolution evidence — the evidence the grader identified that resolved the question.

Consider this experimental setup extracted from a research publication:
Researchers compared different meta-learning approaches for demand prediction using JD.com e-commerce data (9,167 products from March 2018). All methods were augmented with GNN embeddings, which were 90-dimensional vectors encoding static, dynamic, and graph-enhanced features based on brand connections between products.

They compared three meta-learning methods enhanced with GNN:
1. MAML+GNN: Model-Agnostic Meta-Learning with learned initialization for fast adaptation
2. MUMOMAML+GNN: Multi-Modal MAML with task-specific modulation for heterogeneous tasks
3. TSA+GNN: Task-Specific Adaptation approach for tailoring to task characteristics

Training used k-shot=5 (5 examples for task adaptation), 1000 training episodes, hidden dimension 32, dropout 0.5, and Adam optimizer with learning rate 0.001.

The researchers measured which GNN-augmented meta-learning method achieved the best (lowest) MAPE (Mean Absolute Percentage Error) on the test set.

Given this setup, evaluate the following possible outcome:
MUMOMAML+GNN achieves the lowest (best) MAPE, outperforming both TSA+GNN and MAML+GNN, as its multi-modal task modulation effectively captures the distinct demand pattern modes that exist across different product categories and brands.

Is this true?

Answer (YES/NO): YES